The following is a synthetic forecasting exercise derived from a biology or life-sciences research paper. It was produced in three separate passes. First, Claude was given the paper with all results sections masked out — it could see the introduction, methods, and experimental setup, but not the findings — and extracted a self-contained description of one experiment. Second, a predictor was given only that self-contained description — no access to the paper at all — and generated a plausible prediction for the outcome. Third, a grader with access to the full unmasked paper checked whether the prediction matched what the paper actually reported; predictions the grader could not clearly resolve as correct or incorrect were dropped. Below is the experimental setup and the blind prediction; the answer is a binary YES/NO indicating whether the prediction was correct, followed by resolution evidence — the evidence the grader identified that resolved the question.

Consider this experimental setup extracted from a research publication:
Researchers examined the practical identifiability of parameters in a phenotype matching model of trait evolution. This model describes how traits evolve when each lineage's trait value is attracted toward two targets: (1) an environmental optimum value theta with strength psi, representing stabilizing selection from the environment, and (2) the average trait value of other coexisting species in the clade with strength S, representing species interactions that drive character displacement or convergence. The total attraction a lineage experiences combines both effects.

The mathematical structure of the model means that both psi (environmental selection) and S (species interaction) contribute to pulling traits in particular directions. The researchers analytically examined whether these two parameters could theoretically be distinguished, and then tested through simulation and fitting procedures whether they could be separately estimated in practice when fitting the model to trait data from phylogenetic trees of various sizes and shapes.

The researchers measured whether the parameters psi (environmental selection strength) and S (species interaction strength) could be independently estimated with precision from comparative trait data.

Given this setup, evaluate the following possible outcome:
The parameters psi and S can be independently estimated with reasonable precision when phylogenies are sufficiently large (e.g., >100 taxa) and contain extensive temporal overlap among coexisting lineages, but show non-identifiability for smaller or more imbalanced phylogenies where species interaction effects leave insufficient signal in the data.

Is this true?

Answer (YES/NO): NO